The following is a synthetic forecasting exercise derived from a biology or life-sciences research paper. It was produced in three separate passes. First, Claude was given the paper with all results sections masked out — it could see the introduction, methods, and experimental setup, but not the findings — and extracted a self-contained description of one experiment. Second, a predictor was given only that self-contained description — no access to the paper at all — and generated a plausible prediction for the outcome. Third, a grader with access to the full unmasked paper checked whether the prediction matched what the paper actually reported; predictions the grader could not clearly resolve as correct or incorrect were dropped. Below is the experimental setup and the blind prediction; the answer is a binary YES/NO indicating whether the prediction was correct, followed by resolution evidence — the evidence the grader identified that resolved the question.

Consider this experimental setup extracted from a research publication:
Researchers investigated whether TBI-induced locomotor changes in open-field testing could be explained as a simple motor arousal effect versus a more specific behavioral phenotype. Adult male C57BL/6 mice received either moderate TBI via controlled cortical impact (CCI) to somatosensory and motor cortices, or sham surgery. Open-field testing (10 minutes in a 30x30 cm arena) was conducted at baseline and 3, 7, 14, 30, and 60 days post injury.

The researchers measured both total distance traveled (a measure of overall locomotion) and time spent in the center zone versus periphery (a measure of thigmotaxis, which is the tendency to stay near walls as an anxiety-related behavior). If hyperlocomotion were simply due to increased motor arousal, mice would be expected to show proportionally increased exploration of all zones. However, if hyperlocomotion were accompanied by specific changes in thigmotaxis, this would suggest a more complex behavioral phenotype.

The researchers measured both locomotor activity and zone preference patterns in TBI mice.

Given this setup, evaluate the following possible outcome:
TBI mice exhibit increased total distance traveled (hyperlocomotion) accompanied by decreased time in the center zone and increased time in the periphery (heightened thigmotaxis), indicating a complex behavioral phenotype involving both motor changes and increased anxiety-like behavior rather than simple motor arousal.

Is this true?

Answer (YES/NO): NO